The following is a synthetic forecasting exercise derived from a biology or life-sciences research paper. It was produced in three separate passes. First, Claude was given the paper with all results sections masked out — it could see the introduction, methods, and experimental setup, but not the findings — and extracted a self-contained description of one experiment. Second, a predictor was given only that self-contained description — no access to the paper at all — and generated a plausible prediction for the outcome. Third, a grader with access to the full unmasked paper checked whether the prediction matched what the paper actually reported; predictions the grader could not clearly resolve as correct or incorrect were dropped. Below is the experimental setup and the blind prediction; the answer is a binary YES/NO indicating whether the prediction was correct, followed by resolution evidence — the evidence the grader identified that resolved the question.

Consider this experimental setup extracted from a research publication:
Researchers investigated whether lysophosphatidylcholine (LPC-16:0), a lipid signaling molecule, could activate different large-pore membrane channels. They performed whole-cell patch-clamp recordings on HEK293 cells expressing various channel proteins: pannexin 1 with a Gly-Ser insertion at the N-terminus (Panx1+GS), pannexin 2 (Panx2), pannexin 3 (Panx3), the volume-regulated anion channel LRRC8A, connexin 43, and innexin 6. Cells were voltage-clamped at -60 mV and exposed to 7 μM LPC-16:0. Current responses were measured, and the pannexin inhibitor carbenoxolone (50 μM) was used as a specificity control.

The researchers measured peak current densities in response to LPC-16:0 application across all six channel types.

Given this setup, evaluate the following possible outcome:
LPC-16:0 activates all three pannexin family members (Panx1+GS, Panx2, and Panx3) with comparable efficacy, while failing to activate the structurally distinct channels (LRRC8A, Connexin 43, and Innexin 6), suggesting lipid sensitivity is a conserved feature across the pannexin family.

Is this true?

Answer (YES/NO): NO